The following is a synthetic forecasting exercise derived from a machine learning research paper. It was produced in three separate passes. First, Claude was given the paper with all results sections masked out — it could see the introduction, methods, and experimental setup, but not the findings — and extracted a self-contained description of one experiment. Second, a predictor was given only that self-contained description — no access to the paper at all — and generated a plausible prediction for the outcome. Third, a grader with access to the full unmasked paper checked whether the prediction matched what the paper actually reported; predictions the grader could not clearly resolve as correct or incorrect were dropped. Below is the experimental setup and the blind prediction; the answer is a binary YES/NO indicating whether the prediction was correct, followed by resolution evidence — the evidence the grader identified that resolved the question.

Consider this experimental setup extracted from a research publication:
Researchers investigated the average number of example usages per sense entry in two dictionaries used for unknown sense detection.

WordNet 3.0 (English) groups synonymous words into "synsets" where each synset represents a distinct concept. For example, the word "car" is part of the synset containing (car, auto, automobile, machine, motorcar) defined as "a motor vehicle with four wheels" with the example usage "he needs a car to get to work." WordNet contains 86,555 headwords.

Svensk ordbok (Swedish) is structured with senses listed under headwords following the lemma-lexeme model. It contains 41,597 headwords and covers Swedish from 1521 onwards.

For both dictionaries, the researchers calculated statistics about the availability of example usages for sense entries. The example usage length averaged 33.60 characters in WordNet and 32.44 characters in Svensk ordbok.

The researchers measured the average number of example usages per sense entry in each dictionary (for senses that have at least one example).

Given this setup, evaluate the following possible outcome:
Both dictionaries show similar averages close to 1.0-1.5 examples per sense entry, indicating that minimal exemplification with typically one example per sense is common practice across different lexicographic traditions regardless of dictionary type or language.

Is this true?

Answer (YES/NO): NO